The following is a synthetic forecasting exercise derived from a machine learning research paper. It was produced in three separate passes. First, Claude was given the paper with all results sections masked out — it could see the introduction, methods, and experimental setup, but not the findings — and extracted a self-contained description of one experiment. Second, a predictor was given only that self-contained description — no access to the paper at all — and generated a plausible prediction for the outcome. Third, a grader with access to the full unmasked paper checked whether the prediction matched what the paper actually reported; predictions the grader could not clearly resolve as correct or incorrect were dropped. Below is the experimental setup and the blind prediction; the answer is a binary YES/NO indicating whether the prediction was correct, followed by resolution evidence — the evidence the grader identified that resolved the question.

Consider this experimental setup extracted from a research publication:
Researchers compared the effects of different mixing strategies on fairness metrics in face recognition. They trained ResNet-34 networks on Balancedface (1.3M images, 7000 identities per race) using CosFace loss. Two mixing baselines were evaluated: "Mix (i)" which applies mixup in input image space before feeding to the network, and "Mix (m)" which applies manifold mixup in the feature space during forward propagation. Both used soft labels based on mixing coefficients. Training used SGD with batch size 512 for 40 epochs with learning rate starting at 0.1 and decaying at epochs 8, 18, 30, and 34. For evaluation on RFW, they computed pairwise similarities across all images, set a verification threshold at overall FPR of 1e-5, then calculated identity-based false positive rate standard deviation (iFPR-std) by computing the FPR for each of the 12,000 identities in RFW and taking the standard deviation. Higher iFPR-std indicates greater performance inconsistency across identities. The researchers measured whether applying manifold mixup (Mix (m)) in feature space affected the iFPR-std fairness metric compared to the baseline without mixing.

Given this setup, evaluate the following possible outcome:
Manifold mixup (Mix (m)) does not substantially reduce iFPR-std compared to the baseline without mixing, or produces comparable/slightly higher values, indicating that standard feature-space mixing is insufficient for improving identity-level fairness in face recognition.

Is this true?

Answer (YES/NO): YES